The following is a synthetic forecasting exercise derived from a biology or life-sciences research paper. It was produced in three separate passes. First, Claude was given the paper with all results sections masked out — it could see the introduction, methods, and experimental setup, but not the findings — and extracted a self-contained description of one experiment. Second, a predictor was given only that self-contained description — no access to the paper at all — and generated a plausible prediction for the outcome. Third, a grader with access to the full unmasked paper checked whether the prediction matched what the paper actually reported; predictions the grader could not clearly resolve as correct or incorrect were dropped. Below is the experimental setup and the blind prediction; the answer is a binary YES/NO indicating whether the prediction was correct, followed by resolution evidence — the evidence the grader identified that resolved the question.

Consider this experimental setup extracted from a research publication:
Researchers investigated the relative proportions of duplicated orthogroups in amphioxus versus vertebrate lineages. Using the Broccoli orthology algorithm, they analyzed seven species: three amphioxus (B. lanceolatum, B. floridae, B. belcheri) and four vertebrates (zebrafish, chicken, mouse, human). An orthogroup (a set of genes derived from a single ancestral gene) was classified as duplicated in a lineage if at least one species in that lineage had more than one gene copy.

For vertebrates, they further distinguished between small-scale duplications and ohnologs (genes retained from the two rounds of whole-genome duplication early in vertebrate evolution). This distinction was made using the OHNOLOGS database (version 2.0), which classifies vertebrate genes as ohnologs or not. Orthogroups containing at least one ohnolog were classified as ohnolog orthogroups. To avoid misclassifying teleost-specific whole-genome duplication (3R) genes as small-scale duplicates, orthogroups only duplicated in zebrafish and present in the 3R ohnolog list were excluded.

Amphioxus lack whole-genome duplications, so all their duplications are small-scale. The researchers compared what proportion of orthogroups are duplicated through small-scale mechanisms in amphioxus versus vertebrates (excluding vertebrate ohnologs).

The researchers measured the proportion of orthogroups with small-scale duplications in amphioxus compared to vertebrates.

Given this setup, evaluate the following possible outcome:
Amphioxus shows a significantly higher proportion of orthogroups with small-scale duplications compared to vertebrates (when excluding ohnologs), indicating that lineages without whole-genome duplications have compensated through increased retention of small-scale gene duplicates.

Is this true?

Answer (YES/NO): NO